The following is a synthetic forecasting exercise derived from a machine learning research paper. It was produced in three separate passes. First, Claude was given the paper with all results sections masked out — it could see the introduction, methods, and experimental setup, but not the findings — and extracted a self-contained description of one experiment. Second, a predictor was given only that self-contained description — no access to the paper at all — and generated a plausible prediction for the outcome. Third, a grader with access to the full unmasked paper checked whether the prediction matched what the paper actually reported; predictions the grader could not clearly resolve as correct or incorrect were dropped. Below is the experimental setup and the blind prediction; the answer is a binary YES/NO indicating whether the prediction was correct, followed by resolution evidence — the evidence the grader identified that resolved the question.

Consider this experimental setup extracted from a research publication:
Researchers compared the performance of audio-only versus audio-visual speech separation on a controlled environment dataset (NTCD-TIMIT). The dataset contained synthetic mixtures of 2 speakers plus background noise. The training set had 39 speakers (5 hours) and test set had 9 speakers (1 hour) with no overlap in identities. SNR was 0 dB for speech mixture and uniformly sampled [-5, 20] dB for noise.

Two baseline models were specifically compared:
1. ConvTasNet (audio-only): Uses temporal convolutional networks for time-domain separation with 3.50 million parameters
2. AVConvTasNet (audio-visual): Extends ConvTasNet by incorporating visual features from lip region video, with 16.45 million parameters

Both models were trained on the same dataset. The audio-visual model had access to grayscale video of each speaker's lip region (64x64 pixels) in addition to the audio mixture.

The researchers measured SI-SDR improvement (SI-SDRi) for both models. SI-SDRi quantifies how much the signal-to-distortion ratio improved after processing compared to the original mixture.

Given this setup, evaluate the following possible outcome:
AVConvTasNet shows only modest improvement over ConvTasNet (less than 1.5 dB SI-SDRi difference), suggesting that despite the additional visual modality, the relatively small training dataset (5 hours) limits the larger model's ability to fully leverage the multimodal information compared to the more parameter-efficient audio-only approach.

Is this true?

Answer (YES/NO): YES